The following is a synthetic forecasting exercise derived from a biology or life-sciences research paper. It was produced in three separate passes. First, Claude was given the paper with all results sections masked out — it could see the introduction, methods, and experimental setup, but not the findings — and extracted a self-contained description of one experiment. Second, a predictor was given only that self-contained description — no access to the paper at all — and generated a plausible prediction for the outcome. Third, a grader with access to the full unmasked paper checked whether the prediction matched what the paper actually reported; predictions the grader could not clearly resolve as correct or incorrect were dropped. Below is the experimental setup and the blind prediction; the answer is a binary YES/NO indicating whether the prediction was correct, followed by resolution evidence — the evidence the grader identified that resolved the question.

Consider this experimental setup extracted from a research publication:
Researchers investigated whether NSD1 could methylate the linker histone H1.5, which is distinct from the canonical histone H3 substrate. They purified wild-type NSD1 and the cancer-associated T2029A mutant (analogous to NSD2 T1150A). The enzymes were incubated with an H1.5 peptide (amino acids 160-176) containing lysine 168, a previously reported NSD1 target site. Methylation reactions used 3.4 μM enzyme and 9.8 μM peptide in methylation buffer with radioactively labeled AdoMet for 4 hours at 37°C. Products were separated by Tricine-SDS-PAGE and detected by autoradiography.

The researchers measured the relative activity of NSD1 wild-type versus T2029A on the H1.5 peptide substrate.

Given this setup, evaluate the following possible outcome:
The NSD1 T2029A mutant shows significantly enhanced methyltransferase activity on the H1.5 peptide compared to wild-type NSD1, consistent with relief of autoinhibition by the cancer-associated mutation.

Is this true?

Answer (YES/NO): YES